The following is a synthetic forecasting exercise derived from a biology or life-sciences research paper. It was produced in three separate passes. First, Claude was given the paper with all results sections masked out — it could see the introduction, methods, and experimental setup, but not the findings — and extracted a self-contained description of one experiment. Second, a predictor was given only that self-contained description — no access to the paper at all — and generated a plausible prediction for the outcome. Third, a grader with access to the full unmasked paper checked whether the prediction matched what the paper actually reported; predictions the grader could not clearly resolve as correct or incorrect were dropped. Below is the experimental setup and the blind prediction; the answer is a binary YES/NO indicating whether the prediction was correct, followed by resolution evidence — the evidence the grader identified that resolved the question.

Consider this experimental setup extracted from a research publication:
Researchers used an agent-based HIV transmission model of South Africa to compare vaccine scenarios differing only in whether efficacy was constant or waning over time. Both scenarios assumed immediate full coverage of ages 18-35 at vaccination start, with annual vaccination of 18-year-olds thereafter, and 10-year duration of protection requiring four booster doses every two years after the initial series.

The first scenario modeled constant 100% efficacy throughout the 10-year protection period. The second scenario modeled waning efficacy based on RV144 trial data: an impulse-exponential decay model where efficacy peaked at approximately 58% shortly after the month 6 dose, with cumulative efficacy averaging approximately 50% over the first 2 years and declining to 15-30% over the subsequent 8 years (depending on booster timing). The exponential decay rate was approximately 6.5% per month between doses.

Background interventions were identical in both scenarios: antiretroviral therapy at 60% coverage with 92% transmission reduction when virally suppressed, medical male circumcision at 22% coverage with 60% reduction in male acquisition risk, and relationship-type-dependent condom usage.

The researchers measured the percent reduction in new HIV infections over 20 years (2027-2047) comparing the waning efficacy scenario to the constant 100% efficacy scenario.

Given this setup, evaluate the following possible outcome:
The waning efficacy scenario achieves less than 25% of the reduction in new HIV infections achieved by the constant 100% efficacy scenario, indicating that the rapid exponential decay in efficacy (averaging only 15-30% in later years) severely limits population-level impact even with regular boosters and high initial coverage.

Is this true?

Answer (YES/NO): NO